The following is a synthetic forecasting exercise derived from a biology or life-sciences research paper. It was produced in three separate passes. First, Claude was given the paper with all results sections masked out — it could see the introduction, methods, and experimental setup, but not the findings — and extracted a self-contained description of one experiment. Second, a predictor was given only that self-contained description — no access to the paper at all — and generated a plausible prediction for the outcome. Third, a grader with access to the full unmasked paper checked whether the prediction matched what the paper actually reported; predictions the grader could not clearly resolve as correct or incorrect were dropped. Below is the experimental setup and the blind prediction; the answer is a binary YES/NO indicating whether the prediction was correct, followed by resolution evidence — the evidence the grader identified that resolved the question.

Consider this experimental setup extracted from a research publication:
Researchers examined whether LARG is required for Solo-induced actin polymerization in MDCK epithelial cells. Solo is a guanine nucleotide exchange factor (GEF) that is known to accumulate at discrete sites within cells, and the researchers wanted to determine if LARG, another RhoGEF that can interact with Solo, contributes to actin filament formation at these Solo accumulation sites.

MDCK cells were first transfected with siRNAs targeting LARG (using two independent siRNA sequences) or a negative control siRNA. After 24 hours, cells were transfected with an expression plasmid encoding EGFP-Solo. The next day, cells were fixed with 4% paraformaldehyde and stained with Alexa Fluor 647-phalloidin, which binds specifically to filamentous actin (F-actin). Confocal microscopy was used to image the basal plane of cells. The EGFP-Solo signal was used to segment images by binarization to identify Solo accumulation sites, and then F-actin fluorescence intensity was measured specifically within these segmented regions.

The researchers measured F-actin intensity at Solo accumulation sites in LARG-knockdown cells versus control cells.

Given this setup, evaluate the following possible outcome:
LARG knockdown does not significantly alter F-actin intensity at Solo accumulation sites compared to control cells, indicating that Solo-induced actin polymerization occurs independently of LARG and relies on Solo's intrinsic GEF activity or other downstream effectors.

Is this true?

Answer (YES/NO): NO